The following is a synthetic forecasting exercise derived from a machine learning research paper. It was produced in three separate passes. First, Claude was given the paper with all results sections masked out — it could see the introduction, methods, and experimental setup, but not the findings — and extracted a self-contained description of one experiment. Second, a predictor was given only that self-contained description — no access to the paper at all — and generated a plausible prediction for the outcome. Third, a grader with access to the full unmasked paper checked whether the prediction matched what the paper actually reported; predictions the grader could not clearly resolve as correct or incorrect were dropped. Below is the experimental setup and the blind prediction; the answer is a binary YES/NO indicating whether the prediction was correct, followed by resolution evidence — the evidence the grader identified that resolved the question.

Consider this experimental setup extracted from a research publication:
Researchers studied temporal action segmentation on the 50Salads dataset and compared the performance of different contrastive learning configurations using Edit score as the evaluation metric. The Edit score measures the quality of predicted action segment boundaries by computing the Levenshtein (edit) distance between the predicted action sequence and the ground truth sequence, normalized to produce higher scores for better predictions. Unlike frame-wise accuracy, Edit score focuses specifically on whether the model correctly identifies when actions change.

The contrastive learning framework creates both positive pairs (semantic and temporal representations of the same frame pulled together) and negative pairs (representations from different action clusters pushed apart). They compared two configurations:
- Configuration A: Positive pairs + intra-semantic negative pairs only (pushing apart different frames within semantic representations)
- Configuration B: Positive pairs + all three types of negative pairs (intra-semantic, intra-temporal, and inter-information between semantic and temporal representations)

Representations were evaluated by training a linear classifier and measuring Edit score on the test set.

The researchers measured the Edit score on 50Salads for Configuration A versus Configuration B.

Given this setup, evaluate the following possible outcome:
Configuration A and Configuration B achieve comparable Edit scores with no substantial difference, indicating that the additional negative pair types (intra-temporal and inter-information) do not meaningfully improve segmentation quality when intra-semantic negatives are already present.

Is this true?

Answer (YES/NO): NO